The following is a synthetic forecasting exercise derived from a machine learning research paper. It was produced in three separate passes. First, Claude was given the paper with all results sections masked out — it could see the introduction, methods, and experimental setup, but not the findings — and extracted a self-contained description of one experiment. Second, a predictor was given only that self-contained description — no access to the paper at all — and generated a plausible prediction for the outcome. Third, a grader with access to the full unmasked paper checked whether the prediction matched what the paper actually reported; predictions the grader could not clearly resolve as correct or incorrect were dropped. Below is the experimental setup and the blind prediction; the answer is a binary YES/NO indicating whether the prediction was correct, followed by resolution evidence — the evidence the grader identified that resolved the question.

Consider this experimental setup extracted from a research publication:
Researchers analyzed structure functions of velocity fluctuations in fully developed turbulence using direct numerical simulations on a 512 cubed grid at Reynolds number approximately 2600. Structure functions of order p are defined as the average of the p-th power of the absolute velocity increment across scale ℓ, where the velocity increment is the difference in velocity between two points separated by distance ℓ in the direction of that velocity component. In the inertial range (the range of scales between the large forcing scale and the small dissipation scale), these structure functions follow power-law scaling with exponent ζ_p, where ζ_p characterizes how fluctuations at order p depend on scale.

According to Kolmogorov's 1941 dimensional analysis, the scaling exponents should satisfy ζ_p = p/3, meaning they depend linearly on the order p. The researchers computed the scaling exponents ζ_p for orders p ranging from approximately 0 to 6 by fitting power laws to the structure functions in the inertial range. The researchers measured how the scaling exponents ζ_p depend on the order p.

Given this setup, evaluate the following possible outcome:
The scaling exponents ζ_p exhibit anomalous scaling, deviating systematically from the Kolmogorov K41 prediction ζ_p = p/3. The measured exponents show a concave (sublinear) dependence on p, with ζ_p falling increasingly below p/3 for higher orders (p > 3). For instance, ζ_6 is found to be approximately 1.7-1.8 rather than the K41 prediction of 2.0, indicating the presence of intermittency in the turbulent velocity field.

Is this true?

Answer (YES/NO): YES